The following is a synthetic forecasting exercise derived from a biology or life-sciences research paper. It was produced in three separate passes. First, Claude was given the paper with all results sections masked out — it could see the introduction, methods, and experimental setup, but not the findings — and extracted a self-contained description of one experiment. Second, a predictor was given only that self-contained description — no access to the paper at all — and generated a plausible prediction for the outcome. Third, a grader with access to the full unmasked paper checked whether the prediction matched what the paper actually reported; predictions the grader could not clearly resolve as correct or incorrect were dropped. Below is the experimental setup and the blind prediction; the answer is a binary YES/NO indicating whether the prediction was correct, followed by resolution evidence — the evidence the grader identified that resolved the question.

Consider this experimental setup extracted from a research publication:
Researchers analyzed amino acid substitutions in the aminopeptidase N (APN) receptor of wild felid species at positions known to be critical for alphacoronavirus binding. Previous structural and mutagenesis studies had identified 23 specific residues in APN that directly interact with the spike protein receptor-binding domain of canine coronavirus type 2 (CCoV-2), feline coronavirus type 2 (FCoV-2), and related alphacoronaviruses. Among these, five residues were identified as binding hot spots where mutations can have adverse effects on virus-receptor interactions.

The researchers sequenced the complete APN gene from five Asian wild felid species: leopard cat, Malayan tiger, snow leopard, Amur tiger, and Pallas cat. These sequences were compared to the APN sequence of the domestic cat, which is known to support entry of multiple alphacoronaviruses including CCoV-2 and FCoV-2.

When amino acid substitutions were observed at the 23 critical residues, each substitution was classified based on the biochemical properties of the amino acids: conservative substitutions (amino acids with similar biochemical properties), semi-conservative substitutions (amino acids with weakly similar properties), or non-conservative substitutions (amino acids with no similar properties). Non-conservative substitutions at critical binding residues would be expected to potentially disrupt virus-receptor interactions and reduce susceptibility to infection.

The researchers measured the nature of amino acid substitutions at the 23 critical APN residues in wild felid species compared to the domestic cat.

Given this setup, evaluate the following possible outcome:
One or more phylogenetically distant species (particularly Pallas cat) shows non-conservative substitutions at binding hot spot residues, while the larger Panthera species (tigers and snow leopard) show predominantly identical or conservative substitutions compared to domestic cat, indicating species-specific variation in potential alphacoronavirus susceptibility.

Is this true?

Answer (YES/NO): NO